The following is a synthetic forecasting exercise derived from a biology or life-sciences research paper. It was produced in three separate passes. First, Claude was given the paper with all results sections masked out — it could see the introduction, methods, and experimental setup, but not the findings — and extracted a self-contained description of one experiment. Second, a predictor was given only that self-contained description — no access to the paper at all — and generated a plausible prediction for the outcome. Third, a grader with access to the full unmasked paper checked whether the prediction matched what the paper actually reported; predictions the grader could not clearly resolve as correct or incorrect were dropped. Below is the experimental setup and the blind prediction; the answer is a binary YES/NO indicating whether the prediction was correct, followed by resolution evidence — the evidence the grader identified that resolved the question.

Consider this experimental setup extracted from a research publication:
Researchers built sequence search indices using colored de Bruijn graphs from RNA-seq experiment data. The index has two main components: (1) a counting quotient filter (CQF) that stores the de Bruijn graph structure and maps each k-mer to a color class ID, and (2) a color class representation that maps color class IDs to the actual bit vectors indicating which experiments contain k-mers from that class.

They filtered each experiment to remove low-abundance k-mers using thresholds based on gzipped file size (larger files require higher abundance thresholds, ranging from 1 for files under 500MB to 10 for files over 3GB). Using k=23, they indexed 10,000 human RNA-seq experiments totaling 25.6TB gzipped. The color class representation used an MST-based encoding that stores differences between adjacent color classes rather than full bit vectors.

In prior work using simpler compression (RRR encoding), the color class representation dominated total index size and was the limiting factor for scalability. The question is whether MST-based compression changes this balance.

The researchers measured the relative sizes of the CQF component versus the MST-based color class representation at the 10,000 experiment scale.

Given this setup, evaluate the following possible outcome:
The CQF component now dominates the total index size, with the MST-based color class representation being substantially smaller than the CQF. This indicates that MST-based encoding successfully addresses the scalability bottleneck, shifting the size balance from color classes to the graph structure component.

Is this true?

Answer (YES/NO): YES